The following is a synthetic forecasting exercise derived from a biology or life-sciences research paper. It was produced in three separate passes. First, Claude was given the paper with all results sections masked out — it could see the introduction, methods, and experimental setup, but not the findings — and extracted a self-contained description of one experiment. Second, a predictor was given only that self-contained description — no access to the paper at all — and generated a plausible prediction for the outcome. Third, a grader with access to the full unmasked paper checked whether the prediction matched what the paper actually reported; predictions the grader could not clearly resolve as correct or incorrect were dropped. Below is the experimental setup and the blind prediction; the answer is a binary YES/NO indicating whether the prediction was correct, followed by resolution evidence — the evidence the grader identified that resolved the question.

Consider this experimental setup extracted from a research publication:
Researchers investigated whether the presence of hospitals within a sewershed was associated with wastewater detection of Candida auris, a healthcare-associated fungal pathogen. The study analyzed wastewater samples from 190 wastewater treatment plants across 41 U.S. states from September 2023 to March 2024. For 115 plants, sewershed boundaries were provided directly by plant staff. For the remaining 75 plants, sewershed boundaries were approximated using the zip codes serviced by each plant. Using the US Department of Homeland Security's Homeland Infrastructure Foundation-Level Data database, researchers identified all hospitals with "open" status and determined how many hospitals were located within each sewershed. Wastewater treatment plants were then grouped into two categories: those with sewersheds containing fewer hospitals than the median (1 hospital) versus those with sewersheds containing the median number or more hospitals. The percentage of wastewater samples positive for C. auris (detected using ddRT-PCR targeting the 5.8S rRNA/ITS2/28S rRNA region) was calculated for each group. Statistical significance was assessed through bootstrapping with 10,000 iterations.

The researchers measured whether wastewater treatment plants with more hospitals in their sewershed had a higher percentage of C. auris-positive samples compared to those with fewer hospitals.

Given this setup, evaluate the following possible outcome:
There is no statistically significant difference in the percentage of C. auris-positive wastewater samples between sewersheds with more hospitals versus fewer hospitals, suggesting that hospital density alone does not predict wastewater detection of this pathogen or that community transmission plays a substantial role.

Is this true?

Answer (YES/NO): NO